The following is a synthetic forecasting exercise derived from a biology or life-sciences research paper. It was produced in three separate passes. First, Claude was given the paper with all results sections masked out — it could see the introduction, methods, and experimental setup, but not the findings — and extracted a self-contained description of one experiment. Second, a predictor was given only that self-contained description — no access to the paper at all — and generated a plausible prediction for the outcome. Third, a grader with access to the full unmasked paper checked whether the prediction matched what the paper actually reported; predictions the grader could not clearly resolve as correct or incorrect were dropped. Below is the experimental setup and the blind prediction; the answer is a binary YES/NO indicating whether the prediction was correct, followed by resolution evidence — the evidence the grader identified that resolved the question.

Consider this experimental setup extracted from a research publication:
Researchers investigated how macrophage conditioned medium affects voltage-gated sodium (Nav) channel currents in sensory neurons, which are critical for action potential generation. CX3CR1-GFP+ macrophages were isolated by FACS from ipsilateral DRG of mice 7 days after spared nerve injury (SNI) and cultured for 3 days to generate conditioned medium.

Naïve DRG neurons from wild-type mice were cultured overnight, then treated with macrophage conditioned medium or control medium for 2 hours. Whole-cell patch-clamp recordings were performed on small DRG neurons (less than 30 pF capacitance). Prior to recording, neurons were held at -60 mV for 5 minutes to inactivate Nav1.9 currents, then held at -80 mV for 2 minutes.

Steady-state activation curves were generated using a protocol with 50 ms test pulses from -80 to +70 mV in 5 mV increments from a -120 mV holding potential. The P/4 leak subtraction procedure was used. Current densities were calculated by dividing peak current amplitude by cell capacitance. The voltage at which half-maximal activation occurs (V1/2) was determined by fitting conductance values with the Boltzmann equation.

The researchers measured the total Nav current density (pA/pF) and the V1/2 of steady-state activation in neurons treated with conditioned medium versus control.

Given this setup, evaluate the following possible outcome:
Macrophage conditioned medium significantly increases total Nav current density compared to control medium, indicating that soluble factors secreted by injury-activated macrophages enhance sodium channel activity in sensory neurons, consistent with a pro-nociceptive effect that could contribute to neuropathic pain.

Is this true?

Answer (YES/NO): YES